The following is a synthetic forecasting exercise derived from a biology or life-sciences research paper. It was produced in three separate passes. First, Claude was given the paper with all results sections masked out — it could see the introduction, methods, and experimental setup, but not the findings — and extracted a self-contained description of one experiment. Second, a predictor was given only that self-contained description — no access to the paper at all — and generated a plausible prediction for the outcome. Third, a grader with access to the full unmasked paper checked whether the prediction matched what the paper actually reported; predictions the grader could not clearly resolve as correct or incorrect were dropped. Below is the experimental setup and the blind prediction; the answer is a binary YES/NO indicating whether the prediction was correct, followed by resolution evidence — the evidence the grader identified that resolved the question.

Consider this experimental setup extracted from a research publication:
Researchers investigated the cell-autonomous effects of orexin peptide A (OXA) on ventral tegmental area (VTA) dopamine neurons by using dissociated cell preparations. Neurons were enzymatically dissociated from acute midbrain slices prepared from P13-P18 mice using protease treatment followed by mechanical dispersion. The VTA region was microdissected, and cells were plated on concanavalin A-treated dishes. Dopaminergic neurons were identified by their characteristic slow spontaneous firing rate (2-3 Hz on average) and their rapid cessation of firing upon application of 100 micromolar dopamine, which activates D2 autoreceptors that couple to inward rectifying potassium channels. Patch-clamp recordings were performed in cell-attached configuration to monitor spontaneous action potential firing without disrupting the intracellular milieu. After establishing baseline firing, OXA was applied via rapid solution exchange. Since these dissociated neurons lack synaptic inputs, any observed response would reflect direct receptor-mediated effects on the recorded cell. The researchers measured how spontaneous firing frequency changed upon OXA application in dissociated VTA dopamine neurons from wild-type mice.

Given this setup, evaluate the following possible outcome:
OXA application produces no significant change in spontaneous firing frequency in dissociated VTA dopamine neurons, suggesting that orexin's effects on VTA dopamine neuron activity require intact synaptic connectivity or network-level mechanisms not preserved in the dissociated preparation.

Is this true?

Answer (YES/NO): NO